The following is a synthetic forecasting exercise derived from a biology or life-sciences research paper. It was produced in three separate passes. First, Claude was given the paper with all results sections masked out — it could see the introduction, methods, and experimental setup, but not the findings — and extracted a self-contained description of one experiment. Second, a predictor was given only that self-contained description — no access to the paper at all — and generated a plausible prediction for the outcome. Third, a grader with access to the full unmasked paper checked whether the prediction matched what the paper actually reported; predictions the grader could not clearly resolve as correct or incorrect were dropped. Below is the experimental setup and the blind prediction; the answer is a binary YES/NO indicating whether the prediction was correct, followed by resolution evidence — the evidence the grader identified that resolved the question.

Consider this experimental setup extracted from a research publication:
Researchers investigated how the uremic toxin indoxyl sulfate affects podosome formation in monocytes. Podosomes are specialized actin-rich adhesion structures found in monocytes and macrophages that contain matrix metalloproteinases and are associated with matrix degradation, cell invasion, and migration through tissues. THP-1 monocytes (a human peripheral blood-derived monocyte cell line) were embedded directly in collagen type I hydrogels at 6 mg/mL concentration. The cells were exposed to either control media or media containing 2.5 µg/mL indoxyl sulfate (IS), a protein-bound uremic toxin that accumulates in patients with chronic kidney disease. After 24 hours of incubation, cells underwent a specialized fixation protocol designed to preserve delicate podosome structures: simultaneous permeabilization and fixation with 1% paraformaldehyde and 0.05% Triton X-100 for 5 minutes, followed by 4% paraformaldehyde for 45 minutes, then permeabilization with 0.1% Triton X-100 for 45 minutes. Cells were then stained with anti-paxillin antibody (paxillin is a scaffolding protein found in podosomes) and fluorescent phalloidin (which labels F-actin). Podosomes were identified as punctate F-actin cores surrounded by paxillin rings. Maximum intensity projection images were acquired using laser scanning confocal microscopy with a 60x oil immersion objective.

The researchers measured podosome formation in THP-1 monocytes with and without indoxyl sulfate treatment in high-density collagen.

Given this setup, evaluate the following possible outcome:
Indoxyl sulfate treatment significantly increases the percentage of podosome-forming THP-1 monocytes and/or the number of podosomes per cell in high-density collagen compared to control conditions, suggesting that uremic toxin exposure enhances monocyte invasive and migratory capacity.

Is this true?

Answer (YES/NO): YES